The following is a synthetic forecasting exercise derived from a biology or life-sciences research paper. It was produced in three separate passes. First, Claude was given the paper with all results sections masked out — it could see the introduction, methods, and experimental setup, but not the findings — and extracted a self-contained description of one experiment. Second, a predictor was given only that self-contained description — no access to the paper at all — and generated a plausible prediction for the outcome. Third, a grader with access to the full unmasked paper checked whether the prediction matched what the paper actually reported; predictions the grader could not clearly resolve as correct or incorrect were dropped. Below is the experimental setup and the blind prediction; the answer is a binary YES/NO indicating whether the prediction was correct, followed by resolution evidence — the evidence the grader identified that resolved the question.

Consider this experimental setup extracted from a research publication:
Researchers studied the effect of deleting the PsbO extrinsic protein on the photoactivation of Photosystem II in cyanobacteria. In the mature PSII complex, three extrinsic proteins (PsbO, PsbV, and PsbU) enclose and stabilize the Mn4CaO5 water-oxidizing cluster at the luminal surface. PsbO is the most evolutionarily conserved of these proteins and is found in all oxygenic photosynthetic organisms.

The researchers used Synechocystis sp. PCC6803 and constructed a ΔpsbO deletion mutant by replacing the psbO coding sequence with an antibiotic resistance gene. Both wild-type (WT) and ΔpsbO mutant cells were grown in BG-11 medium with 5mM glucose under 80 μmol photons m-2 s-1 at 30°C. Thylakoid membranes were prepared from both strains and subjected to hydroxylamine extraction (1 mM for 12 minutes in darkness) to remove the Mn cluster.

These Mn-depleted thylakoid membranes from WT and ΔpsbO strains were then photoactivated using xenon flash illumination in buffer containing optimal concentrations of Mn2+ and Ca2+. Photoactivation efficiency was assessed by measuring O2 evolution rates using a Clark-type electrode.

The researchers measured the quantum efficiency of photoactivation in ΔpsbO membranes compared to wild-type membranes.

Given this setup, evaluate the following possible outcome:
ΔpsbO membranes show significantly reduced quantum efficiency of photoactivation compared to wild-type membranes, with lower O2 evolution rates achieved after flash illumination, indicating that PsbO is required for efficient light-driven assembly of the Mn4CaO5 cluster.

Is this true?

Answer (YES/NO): NO